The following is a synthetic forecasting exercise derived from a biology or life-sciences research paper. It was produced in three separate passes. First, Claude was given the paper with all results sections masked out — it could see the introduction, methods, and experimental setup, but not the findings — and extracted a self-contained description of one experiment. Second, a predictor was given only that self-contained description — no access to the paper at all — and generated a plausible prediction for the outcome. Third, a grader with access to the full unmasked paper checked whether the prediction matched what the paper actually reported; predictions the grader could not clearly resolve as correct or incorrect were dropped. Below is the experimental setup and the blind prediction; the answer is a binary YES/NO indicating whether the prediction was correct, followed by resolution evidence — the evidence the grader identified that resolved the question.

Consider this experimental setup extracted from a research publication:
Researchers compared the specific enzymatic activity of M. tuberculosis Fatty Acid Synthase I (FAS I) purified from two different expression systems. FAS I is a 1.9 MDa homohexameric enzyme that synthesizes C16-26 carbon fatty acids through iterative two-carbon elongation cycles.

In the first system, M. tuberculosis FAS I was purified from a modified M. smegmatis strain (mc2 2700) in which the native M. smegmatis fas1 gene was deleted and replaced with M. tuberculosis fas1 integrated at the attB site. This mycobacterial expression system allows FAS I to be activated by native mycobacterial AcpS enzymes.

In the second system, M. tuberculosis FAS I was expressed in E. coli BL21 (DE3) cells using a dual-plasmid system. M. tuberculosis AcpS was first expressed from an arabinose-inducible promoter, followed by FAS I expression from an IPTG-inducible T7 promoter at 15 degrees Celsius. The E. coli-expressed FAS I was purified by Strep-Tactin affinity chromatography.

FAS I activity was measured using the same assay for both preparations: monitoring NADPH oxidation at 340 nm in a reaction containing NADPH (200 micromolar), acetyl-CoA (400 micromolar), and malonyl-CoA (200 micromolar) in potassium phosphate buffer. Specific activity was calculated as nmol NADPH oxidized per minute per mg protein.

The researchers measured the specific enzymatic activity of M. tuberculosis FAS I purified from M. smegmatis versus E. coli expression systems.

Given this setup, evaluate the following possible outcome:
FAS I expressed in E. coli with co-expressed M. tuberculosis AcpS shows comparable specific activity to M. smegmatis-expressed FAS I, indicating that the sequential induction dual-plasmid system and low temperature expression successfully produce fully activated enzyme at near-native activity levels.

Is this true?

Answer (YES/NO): NO